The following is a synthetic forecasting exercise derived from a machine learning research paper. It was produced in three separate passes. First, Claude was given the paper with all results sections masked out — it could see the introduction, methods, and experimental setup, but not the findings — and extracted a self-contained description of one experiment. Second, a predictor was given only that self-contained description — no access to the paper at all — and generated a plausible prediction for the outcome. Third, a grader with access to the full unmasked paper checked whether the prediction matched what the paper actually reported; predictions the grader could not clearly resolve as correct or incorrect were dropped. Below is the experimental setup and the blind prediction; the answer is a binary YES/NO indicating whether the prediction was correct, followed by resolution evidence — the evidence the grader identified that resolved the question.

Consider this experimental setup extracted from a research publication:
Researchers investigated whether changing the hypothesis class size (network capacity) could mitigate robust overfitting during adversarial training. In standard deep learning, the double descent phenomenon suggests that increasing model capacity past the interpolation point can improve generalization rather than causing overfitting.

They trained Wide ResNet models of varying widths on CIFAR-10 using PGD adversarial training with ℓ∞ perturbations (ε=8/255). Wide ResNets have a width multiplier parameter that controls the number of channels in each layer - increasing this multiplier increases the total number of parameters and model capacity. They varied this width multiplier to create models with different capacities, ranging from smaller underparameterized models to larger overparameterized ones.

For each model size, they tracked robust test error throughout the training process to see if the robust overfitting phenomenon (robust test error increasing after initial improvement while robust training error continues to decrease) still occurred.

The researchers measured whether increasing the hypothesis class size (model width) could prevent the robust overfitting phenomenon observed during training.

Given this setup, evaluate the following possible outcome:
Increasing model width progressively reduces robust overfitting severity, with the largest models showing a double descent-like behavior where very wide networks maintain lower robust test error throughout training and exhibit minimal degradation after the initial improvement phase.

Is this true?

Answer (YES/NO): NO